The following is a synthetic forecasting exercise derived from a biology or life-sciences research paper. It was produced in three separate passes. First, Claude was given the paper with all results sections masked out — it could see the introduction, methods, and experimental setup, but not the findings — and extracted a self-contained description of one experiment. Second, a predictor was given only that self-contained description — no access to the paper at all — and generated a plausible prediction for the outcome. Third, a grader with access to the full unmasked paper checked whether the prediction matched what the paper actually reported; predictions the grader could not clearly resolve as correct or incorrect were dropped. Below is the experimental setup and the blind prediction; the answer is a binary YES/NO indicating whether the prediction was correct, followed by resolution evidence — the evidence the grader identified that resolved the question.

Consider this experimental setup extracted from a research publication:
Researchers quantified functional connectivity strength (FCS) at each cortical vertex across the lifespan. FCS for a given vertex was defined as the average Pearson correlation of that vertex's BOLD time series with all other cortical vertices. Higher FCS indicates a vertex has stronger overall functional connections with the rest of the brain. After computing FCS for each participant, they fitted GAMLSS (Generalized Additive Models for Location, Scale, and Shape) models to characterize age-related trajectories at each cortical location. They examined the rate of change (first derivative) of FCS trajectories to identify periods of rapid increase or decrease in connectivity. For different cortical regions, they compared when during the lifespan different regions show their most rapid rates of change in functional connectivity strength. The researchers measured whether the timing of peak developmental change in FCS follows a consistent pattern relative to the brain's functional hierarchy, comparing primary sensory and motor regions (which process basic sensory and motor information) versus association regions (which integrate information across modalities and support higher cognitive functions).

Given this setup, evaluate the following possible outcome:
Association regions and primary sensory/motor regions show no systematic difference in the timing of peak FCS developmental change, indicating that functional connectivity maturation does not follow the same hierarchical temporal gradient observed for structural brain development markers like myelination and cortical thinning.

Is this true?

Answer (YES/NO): NO